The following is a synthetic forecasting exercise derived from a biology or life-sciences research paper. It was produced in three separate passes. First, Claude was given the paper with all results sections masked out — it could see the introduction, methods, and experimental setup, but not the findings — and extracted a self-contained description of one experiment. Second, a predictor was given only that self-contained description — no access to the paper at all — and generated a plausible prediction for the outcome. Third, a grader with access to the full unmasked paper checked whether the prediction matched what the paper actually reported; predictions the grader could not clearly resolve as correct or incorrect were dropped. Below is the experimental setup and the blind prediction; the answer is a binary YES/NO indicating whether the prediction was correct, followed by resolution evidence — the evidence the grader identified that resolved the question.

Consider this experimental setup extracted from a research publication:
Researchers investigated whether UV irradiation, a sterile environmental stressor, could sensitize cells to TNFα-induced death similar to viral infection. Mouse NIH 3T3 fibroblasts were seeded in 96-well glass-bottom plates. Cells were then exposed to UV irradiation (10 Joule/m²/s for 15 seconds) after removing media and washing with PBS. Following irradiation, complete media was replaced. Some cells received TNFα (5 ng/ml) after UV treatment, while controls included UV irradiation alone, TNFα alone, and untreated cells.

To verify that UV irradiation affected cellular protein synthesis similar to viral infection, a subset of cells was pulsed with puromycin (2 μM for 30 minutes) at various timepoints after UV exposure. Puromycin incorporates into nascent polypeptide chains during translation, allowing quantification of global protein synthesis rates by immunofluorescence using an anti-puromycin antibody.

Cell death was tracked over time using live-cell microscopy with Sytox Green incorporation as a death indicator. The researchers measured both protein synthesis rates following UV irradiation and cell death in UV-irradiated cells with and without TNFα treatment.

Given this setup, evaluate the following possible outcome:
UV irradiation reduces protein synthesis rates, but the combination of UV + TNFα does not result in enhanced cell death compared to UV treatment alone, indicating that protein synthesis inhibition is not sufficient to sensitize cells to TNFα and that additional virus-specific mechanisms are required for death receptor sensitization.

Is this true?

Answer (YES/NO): NO